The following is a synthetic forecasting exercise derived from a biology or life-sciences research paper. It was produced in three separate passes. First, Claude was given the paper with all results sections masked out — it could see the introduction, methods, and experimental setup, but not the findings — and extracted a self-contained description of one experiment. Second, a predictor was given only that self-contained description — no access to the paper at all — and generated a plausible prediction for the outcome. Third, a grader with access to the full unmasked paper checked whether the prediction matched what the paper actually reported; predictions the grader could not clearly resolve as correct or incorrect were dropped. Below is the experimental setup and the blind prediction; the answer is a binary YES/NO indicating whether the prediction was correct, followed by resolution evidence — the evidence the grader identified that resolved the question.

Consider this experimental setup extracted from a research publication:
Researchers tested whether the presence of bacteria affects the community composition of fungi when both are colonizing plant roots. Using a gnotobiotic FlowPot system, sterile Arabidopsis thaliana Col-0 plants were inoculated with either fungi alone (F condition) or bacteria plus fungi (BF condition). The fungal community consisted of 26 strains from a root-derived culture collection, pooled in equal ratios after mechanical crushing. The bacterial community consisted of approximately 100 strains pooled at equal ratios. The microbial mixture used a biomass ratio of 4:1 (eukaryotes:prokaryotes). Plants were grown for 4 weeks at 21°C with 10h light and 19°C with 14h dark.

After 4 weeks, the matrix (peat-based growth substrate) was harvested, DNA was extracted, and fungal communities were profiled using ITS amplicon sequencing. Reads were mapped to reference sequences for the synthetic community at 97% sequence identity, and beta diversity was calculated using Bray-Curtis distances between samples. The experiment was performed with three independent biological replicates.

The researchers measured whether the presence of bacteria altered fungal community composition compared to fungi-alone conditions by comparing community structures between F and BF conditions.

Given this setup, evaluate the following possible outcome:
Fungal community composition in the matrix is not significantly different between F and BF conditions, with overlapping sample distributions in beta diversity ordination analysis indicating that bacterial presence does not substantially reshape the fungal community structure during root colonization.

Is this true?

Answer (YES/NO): NO